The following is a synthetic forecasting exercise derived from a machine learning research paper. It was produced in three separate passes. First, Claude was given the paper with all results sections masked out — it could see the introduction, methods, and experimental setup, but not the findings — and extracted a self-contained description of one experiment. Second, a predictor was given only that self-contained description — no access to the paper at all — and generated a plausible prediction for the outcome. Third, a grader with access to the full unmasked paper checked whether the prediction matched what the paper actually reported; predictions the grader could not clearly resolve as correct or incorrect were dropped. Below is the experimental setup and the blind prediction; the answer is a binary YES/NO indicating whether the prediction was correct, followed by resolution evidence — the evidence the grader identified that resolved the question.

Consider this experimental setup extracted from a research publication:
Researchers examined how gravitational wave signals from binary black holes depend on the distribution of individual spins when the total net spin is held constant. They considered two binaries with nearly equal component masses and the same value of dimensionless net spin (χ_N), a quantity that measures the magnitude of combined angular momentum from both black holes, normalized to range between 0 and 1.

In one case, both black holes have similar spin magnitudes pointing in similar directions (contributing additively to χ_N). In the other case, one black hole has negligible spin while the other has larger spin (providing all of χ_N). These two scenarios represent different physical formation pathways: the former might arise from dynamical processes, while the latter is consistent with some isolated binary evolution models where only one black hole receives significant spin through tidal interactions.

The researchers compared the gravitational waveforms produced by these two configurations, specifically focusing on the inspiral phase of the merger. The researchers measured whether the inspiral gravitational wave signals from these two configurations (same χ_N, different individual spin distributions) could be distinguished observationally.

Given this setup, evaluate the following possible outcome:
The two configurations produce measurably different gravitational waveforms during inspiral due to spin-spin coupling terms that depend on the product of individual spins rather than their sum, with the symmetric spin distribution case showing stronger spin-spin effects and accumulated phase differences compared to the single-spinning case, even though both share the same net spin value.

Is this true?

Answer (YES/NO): NO